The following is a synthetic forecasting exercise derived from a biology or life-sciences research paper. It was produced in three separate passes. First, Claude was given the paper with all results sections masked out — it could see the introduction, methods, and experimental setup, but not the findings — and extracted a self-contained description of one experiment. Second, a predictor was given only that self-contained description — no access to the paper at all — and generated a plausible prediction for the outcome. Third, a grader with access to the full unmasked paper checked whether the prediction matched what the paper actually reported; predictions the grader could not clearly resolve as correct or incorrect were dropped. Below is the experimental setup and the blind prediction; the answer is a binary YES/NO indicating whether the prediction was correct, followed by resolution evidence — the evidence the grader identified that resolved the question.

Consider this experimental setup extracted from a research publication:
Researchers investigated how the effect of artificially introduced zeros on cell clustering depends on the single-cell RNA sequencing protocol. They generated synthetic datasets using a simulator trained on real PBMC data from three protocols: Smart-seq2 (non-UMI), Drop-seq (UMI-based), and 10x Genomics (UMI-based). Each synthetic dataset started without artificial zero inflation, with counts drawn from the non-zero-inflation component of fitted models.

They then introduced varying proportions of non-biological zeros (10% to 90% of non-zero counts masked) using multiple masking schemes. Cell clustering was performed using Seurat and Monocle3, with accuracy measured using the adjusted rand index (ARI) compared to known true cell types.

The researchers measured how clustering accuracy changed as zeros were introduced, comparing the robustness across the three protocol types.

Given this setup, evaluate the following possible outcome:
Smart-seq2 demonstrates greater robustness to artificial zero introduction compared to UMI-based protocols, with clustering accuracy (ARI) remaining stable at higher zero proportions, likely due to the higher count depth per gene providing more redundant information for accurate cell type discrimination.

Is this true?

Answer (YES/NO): YES